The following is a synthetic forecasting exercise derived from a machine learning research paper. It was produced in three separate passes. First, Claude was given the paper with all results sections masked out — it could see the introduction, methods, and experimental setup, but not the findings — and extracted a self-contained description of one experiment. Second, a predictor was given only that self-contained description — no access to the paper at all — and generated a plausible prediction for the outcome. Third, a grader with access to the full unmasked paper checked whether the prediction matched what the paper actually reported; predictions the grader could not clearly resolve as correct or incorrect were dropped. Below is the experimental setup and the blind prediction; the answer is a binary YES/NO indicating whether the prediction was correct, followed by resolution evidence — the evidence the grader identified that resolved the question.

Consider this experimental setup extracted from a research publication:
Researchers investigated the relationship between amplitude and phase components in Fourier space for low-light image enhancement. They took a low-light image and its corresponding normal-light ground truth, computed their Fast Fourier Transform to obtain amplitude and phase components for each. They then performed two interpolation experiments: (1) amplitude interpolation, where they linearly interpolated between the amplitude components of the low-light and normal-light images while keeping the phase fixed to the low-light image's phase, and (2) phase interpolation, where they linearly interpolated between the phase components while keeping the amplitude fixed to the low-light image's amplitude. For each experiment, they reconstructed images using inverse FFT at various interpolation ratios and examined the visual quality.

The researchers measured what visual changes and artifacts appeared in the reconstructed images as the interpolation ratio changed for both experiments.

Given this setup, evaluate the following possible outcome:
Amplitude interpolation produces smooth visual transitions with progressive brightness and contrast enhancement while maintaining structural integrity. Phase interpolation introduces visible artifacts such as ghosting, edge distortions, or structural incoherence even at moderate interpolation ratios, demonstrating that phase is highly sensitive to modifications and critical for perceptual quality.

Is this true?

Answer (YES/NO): NO